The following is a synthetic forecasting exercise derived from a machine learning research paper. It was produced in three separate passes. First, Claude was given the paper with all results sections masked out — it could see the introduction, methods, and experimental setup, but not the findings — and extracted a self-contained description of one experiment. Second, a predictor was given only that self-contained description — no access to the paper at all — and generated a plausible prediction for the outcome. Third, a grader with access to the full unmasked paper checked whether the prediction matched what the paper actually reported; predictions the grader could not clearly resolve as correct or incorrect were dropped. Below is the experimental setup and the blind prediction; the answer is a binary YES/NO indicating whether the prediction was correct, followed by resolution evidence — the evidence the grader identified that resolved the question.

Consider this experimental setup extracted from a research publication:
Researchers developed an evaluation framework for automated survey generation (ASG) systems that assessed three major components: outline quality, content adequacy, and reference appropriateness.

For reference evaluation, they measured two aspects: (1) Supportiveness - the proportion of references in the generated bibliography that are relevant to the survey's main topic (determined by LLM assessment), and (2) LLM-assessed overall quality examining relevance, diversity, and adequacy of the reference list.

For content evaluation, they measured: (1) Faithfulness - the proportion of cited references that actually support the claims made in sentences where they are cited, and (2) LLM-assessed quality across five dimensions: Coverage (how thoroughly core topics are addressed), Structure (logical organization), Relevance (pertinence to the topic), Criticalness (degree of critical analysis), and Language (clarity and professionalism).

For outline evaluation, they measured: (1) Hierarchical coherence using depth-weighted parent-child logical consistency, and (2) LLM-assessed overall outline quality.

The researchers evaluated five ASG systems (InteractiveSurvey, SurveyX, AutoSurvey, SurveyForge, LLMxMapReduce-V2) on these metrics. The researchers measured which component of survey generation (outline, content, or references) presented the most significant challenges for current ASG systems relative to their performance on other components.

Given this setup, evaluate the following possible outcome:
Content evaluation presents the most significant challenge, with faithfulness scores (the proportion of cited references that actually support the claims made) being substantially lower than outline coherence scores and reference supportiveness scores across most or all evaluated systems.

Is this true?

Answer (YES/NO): NO